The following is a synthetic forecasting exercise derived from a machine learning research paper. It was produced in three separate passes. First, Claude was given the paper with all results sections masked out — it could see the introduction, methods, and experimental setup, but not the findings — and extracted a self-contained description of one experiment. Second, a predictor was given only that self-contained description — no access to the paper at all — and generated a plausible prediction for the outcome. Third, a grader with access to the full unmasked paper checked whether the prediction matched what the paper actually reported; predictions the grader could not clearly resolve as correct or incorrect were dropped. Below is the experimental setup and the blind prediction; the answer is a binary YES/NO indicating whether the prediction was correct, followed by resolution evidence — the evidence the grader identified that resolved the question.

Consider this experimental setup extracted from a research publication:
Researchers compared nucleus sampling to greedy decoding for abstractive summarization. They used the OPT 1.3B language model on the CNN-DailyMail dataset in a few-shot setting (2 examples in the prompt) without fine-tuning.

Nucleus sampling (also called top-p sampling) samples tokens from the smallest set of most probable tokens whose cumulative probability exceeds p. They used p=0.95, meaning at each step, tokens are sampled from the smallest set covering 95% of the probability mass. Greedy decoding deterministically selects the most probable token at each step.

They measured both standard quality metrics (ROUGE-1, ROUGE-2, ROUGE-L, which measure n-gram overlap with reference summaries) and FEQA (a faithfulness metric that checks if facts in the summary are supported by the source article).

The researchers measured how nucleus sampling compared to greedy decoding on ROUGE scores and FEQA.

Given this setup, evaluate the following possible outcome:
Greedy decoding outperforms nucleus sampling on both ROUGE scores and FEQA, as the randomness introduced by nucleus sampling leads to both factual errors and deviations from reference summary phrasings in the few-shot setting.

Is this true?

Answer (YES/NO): YES